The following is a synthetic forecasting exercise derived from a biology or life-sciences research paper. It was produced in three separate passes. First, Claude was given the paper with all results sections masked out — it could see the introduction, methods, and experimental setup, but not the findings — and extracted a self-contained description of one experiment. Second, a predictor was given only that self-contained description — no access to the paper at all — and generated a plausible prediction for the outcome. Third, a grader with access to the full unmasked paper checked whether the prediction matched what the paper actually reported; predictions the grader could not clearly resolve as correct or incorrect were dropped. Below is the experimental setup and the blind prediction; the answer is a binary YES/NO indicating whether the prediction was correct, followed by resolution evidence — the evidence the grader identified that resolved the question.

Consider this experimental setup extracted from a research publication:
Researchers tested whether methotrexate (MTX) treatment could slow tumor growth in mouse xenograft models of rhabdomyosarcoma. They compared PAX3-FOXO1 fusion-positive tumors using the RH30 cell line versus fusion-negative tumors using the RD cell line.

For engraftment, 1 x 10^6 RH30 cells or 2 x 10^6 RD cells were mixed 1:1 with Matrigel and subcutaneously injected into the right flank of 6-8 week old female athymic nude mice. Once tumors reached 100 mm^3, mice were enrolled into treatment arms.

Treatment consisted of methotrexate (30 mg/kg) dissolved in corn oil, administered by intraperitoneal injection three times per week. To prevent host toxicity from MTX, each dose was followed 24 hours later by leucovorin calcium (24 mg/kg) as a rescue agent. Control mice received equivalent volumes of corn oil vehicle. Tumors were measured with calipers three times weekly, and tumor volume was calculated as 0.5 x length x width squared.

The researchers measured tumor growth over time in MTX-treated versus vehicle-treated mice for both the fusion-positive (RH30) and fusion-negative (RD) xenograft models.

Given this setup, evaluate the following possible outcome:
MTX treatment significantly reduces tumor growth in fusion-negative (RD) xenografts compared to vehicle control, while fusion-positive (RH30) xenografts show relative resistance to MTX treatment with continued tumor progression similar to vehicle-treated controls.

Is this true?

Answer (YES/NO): NO